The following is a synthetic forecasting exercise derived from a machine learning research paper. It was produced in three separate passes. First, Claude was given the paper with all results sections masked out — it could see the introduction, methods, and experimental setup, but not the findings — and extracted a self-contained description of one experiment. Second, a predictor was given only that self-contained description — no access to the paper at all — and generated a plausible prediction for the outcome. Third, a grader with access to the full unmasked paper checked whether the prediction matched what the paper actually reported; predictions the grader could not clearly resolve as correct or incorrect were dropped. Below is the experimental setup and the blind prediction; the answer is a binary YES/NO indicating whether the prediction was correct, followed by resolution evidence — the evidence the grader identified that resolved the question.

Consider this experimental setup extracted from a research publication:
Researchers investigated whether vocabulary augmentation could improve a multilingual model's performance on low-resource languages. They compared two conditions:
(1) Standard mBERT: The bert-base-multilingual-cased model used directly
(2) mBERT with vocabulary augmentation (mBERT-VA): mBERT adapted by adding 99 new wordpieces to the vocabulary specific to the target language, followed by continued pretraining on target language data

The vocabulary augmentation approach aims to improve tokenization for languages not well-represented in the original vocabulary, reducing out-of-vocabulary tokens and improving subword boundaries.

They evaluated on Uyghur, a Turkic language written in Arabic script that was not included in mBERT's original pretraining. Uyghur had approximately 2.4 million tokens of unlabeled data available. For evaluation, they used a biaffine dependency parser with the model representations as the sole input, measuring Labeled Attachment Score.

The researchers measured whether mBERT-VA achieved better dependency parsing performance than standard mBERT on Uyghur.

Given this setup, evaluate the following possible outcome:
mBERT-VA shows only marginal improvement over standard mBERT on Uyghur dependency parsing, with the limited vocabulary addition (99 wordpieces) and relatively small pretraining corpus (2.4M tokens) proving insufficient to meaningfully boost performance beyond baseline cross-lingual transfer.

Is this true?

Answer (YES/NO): NO